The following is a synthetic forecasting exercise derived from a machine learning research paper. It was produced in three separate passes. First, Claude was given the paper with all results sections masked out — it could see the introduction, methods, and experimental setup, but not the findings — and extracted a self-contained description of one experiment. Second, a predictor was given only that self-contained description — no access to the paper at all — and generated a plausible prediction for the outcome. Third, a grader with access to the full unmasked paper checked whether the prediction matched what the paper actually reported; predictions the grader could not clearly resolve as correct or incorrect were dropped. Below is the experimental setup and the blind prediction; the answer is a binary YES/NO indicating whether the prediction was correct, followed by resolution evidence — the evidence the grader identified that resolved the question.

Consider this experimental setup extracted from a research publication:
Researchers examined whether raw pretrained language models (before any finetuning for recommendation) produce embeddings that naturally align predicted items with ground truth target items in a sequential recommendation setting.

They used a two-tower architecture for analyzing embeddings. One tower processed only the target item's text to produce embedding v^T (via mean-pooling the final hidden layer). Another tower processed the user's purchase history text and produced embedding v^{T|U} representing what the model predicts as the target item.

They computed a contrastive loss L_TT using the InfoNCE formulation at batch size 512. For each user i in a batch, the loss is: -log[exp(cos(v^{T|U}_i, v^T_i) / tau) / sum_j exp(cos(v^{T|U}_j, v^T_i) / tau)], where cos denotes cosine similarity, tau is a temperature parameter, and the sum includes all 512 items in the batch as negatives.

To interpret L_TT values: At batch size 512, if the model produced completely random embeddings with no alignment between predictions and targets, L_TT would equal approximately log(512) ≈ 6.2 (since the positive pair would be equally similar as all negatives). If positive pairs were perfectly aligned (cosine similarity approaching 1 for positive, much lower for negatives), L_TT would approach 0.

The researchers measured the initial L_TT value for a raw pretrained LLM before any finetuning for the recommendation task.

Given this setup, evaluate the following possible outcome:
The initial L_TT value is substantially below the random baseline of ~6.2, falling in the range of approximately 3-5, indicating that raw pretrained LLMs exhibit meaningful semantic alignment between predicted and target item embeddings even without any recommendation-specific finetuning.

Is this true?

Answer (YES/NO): NO